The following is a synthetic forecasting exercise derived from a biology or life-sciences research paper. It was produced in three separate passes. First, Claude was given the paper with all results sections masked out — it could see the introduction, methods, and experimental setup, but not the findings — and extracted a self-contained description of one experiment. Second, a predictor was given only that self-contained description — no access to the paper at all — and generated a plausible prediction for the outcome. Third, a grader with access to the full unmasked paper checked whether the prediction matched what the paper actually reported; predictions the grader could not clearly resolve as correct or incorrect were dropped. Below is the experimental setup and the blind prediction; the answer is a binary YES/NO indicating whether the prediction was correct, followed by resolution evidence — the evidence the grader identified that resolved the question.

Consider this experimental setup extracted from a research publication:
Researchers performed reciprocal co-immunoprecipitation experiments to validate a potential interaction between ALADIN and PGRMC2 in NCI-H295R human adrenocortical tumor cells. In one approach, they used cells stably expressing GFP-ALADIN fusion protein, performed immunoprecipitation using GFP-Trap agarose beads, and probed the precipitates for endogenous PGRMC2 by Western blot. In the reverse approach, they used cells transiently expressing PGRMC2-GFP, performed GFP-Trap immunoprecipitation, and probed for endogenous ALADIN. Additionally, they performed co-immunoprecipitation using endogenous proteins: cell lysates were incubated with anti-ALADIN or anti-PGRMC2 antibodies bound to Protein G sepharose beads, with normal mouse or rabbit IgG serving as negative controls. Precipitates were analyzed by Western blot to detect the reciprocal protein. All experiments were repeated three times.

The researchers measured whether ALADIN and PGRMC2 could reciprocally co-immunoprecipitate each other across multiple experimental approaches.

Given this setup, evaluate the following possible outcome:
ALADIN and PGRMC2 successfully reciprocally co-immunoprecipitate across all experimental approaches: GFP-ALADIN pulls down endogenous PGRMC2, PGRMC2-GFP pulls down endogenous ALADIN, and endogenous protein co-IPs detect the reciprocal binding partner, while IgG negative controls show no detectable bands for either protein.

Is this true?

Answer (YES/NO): YES